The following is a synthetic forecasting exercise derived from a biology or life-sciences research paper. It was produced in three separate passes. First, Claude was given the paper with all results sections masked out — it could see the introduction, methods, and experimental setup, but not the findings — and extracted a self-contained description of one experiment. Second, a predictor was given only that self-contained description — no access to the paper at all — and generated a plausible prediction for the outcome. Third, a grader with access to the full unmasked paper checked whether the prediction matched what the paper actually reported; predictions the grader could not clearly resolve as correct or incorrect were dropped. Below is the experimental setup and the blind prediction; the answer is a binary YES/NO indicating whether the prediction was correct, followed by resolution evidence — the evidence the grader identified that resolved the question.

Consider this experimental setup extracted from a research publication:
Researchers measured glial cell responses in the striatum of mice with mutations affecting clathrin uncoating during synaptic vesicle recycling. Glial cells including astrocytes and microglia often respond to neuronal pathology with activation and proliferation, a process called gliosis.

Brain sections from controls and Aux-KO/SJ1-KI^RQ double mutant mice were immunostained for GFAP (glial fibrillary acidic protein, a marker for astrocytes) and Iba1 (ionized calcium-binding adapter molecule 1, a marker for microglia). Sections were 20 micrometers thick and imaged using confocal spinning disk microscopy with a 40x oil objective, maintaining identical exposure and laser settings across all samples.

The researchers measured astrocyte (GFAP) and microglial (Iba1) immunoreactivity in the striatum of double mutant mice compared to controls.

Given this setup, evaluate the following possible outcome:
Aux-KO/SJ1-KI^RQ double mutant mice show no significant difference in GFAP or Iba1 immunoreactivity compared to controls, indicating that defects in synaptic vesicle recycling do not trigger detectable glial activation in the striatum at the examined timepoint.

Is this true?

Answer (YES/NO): YES